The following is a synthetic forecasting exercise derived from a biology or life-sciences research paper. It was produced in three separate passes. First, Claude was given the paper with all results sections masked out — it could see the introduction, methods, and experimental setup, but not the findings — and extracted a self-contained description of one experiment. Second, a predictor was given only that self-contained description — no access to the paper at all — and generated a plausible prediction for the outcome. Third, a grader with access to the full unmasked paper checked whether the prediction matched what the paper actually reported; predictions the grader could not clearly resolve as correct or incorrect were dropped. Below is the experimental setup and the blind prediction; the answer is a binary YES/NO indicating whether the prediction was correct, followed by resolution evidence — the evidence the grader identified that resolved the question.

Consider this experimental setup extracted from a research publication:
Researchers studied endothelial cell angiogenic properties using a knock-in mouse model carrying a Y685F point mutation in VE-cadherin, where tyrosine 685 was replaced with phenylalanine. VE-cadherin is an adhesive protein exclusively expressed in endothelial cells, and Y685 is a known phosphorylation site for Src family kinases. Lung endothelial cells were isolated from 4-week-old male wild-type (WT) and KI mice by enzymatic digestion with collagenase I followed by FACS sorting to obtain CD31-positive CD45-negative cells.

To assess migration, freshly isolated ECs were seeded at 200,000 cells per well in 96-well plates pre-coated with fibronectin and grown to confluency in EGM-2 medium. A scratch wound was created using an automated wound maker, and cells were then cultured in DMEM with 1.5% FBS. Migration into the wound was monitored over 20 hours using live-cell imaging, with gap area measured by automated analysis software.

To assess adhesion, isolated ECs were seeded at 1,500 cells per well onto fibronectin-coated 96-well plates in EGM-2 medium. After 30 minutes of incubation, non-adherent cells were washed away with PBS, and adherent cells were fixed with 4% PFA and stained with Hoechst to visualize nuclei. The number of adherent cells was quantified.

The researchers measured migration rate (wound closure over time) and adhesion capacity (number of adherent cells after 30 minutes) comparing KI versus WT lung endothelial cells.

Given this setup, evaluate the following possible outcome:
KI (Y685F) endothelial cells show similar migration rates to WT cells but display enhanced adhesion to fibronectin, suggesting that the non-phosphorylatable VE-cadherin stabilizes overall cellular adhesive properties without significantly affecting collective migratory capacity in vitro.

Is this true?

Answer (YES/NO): NO